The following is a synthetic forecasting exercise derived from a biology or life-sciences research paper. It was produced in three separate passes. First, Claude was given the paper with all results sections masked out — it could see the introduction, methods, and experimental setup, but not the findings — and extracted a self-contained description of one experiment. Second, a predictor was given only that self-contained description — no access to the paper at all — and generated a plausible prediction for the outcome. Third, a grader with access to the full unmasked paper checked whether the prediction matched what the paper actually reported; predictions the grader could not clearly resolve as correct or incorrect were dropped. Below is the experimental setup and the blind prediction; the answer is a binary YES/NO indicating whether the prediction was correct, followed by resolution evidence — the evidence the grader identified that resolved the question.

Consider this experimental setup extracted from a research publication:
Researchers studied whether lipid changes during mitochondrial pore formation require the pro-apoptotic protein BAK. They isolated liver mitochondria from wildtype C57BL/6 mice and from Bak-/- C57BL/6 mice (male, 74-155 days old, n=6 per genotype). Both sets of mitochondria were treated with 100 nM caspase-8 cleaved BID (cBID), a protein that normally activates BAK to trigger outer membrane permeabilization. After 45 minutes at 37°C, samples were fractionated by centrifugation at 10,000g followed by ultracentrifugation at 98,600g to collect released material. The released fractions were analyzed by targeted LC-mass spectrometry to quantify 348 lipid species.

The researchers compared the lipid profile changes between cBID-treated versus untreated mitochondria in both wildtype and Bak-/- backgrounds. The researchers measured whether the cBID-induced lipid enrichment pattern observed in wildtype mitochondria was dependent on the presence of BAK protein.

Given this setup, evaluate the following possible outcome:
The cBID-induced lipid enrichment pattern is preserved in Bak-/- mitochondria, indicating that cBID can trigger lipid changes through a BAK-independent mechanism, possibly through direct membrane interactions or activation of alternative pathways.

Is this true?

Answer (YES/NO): NO